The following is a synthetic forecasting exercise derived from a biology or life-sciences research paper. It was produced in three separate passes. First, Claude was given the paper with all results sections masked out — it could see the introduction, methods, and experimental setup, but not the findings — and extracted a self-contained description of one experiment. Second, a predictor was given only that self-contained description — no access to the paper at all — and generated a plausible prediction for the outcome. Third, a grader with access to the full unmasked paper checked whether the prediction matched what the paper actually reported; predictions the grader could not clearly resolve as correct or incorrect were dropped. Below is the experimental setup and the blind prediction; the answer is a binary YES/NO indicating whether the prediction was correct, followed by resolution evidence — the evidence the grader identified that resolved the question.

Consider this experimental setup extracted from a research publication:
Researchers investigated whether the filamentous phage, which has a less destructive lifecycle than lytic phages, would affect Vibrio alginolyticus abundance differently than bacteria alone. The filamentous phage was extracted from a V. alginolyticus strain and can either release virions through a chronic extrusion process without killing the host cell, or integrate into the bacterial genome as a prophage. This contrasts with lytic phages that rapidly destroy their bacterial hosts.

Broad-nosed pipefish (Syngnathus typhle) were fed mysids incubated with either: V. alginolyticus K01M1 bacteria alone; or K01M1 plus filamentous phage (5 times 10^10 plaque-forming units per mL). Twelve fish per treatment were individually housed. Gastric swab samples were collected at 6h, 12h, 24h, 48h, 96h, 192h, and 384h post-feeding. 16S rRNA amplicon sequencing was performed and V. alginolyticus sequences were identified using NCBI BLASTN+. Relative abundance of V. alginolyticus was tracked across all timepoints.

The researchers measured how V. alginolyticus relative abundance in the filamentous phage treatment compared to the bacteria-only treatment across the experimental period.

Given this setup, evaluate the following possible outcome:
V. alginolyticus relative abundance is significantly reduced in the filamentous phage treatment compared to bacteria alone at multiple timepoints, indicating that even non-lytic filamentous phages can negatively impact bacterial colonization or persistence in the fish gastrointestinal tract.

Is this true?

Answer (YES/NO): NO